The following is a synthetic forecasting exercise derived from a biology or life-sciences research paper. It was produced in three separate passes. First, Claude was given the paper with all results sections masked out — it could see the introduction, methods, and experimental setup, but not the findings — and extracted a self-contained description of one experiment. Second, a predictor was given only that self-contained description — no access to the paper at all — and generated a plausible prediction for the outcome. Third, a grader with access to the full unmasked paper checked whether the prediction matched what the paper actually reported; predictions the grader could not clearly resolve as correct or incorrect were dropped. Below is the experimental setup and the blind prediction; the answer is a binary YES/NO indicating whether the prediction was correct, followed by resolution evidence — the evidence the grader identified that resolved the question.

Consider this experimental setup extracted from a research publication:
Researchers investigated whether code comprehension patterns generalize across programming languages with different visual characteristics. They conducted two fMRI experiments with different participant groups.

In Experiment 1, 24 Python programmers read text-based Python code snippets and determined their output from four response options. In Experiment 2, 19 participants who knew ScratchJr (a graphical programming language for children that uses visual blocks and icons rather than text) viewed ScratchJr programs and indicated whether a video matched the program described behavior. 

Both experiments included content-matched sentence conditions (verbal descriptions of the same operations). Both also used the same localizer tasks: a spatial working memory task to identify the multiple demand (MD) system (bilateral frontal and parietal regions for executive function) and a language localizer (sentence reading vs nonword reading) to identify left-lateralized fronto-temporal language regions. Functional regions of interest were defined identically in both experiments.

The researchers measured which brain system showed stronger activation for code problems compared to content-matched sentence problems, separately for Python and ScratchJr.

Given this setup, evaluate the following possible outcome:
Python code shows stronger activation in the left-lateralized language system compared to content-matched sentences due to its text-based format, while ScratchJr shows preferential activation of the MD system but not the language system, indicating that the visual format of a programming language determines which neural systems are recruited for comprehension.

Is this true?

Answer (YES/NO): NO